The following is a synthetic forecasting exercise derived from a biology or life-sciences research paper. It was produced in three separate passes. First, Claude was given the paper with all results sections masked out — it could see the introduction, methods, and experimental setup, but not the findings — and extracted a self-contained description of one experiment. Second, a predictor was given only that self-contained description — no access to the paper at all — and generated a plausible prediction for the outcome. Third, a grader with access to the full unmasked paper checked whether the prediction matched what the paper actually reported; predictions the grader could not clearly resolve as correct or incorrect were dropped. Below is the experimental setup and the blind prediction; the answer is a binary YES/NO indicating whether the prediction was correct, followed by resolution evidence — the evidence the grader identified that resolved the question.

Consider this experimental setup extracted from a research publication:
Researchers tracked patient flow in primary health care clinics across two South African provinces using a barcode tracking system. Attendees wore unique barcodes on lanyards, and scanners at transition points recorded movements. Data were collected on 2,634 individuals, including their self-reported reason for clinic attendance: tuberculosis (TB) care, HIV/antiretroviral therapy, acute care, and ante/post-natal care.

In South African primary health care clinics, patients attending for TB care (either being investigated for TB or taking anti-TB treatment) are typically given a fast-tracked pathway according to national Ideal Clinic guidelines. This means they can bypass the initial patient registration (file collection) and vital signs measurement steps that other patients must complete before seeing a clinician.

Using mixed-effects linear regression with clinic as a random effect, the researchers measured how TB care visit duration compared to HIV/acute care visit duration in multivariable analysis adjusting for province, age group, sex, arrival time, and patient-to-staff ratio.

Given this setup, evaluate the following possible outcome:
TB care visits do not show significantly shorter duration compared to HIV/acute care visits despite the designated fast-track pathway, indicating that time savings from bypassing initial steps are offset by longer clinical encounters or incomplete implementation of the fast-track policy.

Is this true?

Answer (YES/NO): NO